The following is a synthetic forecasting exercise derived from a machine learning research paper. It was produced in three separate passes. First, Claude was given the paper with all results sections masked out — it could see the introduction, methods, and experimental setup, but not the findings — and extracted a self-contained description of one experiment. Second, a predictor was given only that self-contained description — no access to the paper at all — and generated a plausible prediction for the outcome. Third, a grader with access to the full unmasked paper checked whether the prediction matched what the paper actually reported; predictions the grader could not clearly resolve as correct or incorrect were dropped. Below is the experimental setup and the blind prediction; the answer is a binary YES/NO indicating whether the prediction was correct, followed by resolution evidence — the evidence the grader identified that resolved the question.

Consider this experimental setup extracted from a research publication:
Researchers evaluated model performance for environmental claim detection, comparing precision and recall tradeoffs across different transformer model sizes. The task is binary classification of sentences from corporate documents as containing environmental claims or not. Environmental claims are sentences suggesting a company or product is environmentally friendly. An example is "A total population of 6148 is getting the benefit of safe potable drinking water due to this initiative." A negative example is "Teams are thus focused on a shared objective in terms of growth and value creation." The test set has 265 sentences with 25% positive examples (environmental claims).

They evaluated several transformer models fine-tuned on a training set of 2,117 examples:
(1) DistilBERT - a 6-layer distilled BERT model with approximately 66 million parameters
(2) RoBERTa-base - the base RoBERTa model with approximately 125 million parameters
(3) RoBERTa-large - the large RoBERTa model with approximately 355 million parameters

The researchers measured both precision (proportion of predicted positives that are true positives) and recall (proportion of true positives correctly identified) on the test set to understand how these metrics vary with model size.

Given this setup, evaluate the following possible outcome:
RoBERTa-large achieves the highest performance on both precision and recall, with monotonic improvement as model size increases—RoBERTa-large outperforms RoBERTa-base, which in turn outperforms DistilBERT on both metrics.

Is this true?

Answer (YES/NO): NO